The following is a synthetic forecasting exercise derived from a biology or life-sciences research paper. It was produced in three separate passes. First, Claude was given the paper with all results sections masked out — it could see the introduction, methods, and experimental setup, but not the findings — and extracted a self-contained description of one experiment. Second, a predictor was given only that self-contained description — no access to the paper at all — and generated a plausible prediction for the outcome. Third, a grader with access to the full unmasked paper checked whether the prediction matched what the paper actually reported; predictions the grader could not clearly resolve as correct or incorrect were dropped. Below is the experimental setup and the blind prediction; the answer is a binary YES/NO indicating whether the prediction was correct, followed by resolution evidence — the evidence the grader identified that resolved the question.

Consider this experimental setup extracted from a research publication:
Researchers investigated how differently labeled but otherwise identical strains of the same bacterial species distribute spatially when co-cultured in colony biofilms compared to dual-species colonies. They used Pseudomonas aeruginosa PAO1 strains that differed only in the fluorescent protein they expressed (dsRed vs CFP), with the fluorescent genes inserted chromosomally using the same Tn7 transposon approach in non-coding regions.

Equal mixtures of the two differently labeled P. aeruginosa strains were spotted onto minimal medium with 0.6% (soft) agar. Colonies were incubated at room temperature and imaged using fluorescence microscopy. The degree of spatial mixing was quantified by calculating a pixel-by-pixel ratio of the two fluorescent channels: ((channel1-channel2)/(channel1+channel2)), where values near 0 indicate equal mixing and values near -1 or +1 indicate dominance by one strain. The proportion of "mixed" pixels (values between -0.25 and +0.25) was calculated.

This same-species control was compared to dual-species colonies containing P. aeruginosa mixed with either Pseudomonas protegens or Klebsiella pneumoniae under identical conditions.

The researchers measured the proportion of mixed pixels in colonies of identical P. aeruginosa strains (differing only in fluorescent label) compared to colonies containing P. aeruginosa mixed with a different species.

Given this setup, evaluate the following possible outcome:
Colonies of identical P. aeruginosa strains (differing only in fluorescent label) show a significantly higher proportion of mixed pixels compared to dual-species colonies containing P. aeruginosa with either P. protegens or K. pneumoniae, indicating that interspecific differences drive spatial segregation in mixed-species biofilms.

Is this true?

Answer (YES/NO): NO